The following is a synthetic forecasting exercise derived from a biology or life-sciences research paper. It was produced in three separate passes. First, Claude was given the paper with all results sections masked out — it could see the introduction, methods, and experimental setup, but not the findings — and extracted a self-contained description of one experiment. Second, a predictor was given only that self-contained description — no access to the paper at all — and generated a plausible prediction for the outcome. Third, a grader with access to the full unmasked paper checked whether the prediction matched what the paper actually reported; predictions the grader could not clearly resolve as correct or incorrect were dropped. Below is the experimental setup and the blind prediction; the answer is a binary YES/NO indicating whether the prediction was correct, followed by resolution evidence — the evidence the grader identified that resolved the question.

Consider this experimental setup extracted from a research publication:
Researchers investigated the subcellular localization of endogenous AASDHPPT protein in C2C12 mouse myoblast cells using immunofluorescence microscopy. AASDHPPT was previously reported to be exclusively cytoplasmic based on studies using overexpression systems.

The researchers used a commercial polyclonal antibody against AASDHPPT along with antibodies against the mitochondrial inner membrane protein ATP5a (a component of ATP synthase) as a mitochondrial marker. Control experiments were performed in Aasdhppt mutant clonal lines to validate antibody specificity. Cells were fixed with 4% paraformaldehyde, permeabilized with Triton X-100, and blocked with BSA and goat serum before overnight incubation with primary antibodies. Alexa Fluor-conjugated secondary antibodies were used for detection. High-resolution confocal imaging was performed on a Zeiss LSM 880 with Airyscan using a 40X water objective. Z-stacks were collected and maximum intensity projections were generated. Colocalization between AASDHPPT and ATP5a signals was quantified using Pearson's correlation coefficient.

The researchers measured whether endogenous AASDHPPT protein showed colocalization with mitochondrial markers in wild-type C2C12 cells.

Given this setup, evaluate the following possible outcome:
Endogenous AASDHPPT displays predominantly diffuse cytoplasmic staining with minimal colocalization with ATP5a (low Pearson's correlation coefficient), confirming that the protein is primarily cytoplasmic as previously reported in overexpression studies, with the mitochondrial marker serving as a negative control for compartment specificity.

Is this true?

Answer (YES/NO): NO